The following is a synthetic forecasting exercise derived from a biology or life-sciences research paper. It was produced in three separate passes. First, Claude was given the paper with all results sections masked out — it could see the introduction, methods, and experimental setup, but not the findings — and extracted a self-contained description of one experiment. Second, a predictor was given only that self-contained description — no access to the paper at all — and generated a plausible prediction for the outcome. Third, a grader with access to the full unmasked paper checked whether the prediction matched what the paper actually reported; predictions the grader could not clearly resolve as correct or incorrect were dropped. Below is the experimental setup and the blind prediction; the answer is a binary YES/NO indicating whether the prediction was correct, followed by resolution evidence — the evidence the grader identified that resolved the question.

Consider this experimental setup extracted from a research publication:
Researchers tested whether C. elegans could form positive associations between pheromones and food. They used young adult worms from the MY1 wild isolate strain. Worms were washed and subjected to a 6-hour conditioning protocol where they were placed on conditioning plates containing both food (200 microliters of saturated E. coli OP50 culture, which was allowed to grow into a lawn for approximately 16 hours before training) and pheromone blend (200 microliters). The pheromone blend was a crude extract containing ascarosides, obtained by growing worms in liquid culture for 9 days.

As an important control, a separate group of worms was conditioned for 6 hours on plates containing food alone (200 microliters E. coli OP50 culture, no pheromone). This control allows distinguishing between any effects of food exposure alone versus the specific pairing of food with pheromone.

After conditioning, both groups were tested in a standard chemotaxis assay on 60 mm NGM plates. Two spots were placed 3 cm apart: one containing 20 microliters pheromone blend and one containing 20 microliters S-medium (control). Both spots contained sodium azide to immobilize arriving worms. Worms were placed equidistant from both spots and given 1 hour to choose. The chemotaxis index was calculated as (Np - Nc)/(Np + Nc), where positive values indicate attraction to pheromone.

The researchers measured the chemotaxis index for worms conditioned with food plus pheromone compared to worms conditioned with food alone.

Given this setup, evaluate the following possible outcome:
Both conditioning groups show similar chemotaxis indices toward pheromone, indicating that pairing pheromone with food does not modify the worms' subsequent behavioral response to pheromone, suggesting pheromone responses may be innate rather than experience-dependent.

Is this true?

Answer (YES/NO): NO